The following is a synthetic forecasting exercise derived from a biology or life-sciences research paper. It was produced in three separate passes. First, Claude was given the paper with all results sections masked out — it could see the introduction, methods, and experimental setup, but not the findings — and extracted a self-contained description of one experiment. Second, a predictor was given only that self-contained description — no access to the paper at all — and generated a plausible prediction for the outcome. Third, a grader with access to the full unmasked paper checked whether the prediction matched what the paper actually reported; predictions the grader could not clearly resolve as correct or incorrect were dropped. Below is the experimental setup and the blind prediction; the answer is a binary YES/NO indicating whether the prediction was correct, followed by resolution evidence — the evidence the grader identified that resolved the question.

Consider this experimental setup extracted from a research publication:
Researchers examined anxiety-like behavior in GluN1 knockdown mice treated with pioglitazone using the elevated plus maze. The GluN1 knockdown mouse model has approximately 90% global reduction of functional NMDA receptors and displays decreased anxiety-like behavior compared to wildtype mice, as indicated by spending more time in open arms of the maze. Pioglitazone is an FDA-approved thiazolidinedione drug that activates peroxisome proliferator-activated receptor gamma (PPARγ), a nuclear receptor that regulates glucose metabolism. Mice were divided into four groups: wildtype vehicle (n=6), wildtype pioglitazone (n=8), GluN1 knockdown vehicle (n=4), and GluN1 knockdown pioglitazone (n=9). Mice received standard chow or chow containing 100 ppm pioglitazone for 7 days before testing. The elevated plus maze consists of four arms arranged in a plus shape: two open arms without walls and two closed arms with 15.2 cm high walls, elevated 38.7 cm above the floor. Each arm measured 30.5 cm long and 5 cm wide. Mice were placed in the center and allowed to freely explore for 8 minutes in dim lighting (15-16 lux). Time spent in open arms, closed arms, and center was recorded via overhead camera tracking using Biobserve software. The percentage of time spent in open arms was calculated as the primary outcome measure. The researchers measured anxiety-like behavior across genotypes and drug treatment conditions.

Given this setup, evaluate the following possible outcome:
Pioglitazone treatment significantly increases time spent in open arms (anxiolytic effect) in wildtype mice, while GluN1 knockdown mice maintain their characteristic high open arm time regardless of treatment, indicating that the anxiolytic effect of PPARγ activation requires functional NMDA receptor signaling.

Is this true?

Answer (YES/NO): NO